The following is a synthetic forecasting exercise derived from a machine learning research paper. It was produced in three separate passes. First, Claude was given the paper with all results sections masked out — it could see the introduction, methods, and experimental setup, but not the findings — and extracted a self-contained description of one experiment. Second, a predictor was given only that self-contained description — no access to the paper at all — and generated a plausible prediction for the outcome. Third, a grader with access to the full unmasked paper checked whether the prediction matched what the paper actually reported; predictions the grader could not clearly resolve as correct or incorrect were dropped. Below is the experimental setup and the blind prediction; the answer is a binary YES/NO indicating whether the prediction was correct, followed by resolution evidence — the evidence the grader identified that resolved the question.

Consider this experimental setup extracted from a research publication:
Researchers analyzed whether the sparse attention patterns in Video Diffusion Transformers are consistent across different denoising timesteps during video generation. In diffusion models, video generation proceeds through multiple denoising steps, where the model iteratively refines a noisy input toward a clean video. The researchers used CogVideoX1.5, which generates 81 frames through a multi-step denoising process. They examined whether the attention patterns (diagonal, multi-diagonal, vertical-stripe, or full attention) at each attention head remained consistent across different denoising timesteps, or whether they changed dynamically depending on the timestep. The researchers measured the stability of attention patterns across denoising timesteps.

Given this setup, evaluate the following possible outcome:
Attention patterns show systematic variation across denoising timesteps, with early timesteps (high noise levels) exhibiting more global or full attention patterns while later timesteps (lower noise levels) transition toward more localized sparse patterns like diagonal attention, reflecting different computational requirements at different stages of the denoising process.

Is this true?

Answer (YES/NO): NO